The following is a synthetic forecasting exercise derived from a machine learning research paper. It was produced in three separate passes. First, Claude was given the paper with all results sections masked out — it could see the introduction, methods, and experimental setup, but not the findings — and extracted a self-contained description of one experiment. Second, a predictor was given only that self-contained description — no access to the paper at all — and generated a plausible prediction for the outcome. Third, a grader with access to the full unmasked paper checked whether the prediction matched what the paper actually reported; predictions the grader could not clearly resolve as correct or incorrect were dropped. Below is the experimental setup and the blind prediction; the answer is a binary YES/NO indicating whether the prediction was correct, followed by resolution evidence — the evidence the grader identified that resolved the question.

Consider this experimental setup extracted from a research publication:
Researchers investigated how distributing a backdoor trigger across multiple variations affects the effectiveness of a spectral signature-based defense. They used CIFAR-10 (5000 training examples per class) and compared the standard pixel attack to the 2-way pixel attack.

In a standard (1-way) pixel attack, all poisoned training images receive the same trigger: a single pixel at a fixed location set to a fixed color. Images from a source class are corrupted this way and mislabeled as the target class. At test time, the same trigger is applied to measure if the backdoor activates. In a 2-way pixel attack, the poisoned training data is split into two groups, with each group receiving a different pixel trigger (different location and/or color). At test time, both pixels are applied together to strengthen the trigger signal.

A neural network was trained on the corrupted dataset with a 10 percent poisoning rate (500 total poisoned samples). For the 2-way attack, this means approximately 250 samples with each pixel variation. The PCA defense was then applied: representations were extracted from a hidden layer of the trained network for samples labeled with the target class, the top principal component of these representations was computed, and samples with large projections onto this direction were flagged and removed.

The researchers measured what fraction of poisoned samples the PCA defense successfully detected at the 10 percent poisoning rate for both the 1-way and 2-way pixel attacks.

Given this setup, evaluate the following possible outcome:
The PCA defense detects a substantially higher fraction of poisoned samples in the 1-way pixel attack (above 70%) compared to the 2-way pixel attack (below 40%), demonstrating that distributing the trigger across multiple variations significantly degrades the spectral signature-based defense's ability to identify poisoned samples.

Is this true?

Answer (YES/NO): YES